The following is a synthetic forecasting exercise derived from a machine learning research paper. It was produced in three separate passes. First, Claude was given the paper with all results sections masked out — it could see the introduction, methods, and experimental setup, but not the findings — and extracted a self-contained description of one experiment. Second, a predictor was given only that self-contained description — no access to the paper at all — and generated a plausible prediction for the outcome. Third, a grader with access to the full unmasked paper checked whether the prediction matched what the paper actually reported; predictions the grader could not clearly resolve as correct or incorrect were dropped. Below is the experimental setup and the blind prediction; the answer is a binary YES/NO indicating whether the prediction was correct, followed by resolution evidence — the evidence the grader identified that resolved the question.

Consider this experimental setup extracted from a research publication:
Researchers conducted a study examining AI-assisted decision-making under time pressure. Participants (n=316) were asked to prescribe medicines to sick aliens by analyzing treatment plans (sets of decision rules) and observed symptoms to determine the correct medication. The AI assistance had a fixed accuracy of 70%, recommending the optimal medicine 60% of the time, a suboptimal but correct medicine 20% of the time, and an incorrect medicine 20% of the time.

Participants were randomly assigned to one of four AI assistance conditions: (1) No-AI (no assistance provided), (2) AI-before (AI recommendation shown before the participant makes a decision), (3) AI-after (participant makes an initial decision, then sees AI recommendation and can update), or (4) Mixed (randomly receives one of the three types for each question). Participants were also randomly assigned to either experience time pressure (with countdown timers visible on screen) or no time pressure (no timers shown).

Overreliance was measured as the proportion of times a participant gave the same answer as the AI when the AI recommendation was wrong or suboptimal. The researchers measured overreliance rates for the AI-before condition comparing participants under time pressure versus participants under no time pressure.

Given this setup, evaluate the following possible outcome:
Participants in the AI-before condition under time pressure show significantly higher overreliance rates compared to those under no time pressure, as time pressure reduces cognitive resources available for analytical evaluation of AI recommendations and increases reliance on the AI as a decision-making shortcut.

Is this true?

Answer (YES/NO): YES